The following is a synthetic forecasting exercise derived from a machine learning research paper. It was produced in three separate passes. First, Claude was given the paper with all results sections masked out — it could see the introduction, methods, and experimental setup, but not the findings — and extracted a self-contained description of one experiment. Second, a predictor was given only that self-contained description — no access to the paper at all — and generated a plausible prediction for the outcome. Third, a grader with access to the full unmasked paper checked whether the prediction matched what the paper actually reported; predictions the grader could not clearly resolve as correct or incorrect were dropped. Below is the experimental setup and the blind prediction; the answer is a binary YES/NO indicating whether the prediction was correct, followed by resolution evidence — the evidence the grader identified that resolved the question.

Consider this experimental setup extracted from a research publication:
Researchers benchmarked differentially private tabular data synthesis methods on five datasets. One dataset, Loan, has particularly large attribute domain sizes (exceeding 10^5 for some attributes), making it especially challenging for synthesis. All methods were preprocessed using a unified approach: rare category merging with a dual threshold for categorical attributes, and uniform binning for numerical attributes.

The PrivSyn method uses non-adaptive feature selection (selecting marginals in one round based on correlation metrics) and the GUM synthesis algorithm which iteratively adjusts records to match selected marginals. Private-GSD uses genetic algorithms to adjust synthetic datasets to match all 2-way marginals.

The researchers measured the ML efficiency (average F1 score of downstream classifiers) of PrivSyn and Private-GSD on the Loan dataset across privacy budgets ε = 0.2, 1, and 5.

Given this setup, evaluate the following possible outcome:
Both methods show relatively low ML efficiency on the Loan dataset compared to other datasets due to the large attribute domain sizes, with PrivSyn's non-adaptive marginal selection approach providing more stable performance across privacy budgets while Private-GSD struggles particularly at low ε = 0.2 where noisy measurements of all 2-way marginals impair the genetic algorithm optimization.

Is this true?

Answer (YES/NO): NO